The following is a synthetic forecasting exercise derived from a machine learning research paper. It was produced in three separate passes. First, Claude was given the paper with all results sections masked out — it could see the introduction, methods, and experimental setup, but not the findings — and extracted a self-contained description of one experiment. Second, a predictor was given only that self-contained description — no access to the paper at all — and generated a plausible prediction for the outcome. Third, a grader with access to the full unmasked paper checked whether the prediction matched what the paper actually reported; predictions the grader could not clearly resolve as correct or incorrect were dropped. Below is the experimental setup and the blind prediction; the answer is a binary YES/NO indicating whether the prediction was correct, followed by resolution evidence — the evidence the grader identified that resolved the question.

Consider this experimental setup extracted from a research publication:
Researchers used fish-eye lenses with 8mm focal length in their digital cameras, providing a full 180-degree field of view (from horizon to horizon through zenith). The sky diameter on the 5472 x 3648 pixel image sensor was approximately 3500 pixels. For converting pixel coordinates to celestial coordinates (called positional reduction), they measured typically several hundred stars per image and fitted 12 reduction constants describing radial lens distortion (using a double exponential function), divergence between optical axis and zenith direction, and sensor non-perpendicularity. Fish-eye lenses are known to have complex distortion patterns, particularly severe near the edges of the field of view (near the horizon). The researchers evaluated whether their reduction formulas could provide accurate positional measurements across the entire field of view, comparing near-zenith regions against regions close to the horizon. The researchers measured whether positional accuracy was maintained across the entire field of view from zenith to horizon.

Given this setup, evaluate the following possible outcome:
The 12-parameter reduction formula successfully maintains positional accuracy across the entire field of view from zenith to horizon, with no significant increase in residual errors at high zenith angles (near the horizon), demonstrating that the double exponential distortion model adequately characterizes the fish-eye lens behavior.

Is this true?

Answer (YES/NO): YES